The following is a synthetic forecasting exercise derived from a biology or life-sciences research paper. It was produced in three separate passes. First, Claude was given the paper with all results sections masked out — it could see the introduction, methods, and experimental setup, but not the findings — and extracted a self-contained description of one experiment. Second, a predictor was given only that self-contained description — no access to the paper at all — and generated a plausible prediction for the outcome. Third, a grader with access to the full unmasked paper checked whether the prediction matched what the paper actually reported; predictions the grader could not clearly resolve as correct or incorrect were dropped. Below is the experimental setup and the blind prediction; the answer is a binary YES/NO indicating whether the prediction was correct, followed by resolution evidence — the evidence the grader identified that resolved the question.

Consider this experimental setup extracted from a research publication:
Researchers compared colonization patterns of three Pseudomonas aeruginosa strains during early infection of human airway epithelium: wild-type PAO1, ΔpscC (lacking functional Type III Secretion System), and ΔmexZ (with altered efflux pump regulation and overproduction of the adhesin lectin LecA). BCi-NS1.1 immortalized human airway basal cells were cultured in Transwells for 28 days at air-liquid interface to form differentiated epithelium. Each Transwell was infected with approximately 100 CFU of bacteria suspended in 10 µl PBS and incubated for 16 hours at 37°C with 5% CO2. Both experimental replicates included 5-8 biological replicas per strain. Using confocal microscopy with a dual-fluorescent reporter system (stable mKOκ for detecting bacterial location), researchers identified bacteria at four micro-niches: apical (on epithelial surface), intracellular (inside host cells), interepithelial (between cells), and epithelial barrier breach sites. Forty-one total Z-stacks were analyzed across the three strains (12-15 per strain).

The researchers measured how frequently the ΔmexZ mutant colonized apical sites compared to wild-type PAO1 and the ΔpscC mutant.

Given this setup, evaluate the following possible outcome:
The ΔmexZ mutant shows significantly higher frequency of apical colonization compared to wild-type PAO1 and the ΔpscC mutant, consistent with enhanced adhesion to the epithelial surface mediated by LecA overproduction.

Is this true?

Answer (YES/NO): NO